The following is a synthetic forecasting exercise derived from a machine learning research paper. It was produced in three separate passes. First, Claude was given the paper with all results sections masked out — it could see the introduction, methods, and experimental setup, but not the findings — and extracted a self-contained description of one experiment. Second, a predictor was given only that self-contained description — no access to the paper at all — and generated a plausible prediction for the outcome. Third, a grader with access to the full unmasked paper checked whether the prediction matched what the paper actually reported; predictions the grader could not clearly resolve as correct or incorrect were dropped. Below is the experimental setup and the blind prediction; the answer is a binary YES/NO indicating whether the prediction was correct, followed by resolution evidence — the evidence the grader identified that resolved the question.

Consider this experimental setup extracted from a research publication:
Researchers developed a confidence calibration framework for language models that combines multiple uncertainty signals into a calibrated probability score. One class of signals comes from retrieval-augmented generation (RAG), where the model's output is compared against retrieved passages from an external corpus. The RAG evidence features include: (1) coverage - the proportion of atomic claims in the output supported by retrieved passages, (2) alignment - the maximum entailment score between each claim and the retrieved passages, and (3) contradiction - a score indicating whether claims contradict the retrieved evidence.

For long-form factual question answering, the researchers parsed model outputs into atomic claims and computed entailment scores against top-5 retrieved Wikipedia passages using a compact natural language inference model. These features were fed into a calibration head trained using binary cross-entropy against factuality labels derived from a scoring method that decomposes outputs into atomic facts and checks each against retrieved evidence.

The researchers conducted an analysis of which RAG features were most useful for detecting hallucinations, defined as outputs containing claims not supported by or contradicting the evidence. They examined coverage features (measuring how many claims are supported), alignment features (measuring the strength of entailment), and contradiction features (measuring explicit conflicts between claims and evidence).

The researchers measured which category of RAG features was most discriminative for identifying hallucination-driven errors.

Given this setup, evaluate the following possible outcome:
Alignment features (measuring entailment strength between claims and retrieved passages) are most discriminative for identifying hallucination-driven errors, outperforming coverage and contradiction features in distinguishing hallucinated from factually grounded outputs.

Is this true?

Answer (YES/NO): NO